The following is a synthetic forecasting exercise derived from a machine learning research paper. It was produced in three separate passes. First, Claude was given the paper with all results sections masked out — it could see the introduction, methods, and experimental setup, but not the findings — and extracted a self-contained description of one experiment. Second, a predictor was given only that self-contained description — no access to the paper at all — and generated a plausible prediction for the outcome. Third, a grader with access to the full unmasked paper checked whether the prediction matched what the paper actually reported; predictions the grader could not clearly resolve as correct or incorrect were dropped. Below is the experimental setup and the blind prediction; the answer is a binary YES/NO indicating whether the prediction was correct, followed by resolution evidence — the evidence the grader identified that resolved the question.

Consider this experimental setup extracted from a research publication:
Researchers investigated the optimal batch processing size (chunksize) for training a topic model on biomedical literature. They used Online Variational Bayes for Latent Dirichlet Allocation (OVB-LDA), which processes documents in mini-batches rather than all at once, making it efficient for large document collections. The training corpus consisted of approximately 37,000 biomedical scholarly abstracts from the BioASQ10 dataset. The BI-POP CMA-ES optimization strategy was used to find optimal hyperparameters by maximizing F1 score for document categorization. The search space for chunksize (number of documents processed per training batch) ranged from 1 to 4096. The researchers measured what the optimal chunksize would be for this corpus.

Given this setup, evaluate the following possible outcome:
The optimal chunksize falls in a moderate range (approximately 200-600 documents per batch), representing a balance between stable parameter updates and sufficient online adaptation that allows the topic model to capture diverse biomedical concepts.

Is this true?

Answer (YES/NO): NO